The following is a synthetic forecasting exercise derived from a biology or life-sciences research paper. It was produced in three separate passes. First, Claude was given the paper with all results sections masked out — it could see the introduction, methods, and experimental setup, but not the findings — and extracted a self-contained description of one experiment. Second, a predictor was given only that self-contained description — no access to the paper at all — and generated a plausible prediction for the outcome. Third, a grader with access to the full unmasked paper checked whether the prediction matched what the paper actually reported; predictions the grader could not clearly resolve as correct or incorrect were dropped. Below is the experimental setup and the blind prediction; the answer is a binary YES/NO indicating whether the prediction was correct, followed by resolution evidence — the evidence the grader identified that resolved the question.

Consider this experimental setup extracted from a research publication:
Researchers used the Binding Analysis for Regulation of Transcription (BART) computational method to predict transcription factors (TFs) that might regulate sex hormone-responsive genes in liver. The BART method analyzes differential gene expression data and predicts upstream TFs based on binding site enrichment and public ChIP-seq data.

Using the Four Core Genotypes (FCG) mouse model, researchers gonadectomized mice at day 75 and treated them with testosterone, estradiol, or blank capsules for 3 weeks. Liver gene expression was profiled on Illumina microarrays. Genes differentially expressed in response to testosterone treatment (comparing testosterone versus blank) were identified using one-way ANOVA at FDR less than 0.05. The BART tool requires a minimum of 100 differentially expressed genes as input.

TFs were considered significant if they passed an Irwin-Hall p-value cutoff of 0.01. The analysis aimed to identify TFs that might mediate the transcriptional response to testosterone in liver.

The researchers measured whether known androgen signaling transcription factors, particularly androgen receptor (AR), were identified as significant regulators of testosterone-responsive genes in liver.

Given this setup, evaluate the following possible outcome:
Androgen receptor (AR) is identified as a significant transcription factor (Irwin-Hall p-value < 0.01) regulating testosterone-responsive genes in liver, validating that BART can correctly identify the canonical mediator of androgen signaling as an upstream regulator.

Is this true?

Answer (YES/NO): YES